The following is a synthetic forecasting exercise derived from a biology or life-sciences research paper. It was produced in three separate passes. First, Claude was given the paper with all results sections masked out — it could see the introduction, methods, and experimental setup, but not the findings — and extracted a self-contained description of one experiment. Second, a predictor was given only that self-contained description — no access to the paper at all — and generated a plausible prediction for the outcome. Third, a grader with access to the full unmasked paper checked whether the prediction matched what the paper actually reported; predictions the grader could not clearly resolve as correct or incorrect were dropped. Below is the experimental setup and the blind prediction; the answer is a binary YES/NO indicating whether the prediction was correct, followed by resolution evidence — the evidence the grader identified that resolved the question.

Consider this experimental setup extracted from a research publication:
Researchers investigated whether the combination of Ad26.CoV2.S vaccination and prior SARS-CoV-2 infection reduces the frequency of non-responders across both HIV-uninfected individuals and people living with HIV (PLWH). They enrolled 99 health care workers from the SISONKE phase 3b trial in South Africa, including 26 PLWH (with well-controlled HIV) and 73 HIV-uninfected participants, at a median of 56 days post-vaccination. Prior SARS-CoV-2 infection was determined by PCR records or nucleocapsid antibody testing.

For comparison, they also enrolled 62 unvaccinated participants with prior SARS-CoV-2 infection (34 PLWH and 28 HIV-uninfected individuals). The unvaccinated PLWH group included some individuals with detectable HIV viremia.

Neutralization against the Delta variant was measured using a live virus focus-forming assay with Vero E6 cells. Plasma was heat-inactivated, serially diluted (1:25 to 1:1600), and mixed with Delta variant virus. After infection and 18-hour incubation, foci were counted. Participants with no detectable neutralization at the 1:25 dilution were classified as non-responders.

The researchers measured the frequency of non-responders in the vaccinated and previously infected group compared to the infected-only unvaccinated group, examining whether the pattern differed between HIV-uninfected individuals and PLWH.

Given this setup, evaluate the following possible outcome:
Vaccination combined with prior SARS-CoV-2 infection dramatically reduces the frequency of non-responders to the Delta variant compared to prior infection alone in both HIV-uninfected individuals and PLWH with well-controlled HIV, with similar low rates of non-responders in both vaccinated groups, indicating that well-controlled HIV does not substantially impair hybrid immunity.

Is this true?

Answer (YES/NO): NO